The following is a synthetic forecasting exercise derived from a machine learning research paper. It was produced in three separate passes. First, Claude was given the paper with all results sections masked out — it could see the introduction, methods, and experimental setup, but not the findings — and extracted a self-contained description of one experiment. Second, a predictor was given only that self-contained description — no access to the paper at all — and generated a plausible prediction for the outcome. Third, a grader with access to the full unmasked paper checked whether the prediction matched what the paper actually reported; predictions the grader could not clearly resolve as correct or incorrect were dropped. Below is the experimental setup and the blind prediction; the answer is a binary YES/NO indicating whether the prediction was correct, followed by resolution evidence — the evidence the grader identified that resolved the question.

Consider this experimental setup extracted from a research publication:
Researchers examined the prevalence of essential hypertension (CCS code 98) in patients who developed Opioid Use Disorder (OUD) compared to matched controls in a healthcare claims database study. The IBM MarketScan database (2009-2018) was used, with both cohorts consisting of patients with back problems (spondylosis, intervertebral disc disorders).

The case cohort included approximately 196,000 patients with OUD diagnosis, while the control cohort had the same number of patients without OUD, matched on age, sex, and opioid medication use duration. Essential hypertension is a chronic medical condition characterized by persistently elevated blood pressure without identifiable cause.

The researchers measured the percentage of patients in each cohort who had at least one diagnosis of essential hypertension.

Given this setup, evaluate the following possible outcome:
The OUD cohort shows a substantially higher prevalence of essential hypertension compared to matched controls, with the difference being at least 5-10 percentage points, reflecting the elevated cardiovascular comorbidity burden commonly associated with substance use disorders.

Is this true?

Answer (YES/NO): NO